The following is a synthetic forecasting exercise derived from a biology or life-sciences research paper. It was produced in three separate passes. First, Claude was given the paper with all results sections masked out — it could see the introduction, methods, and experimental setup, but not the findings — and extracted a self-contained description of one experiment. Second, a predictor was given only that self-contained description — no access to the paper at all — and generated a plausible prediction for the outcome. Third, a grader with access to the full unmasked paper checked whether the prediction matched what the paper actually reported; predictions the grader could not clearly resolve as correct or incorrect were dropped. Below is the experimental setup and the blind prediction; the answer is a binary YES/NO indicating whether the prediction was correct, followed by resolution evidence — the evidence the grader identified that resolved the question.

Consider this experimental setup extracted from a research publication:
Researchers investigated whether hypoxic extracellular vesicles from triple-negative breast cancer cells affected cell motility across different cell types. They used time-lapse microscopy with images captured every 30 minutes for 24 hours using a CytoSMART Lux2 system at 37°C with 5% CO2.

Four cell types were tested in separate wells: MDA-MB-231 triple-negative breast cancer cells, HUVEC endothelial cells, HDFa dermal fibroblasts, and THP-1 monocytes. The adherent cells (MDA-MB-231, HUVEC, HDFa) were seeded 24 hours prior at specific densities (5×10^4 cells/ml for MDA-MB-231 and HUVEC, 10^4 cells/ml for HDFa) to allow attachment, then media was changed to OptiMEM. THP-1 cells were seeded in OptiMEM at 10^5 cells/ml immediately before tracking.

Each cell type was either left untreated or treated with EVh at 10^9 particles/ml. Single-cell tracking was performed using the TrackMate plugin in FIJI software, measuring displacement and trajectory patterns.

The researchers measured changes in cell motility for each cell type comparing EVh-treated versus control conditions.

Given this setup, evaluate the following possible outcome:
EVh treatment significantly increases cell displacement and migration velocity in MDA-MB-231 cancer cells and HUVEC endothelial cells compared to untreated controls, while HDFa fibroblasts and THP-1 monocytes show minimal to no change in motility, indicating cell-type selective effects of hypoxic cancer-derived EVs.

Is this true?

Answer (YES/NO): NO